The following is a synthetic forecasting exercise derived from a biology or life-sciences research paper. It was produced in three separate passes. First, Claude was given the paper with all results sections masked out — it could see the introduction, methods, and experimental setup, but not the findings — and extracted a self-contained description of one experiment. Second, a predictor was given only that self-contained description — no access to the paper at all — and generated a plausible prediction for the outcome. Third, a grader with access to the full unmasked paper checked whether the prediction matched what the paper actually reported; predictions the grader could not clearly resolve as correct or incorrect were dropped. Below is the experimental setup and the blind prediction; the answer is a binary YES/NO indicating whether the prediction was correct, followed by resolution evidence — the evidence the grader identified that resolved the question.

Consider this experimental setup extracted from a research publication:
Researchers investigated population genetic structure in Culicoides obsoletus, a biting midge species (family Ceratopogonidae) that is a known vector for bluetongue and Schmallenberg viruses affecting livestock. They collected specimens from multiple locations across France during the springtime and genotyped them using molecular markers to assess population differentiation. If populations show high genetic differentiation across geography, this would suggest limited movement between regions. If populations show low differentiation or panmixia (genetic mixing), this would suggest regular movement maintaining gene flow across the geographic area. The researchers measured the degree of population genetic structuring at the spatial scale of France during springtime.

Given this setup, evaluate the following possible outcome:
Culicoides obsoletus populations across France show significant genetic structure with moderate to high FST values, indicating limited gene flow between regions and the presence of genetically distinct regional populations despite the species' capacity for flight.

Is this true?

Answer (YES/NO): NO